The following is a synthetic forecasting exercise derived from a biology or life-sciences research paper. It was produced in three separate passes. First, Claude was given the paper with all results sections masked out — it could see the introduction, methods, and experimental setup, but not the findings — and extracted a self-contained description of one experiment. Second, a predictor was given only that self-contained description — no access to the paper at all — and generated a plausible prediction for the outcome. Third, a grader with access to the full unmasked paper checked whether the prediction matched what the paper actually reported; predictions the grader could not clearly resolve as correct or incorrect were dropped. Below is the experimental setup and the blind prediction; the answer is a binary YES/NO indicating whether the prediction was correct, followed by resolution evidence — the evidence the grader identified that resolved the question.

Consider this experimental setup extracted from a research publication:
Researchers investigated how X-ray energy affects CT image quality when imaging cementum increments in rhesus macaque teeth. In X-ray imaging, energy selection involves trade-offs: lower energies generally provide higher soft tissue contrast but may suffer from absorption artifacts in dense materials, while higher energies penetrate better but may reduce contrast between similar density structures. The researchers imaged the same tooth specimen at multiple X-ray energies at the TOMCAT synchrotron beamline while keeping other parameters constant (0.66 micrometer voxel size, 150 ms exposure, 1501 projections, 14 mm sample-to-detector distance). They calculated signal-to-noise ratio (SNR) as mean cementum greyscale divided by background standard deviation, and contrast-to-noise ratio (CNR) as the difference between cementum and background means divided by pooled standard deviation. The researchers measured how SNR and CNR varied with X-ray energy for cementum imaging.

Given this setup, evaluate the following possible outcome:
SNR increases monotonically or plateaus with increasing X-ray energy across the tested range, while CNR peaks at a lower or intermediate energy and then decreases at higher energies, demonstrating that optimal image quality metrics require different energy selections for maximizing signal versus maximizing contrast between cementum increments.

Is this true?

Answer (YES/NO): NO